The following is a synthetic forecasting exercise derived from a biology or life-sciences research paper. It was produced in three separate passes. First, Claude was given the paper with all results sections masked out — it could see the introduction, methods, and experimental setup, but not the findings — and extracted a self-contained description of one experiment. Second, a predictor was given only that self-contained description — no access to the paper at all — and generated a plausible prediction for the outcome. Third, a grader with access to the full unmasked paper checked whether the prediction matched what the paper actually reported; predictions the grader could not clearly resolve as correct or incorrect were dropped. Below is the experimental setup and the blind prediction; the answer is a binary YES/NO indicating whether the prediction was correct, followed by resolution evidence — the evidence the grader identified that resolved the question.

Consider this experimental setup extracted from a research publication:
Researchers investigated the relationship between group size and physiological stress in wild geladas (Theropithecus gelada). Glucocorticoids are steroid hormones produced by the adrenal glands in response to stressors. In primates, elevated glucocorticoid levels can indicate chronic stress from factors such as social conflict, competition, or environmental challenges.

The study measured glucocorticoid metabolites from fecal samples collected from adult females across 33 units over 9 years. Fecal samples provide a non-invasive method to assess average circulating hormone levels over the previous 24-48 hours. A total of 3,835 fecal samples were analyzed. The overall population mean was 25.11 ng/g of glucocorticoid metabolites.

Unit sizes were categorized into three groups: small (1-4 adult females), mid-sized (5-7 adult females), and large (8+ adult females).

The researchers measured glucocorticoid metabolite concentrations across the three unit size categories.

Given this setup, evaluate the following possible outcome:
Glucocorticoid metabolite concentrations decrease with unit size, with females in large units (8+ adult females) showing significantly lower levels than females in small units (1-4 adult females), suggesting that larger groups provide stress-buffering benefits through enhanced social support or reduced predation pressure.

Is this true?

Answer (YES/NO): NO